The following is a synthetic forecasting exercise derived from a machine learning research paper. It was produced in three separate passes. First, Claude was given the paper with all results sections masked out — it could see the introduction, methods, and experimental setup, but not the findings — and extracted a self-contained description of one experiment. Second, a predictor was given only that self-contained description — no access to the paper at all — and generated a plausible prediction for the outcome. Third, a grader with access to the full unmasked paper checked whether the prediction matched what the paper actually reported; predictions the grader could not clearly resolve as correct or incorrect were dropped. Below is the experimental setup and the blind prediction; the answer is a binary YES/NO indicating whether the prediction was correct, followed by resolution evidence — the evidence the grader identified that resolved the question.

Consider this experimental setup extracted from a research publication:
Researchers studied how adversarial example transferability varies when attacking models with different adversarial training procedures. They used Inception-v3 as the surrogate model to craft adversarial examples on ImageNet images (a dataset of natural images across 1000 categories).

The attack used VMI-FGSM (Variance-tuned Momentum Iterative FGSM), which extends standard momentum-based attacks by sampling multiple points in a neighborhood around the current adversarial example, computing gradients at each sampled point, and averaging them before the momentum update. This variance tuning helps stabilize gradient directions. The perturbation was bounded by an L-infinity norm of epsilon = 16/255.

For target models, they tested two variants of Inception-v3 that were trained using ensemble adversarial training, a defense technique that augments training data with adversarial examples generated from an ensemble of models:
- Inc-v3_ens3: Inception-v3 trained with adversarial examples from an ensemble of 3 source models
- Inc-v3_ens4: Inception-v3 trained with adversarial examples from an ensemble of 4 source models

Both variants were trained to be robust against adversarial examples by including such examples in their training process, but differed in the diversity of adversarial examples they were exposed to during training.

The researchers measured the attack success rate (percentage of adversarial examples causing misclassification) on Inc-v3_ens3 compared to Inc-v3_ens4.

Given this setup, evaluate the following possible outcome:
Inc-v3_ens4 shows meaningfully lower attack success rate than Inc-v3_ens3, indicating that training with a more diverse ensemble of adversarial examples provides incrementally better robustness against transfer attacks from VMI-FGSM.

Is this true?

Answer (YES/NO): NO